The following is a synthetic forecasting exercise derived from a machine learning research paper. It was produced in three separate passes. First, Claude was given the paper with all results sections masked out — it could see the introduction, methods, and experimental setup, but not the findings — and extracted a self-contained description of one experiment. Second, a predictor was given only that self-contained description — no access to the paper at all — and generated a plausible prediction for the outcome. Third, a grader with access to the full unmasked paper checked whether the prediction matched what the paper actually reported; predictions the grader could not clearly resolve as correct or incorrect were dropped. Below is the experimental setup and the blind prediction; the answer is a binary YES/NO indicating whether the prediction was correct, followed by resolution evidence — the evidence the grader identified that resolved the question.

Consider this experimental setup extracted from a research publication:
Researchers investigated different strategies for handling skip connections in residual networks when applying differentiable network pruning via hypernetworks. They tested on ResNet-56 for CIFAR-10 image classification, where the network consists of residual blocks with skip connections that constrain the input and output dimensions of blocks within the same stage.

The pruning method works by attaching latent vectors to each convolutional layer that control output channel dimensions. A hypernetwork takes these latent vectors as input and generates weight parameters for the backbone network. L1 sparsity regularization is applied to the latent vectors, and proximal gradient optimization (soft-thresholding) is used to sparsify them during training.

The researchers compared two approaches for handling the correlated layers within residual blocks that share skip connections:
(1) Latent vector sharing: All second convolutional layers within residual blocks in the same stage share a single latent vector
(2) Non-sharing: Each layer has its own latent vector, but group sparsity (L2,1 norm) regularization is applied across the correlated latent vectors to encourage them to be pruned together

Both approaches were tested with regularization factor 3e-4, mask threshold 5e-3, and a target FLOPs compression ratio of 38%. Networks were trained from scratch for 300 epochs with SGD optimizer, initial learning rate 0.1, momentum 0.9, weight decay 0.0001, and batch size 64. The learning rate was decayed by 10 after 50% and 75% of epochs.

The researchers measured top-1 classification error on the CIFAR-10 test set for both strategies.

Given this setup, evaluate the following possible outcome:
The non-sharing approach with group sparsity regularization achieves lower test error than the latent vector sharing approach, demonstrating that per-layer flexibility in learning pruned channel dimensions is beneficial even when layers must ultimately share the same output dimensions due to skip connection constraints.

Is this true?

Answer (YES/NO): NO